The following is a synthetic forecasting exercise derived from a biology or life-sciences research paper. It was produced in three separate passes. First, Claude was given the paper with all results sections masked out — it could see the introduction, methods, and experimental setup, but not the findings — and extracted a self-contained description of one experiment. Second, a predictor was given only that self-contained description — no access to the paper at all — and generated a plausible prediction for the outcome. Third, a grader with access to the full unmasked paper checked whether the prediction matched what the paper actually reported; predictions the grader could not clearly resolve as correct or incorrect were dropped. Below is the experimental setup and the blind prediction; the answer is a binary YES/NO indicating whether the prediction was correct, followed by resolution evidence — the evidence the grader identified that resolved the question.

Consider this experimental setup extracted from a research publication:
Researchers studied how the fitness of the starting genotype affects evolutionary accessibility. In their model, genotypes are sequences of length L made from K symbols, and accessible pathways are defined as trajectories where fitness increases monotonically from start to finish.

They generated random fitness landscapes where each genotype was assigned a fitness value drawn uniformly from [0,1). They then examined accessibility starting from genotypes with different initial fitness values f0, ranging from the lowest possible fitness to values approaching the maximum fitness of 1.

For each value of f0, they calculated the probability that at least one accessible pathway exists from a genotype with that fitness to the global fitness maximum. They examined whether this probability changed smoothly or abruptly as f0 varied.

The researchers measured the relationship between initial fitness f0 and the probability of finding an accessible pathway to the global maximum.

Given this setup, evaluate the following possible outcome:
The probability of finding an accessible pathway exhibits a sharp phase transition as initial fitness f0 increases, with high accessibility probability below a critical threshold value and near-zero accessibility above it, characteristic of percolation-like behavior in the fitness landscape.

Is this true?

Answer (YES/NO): YES